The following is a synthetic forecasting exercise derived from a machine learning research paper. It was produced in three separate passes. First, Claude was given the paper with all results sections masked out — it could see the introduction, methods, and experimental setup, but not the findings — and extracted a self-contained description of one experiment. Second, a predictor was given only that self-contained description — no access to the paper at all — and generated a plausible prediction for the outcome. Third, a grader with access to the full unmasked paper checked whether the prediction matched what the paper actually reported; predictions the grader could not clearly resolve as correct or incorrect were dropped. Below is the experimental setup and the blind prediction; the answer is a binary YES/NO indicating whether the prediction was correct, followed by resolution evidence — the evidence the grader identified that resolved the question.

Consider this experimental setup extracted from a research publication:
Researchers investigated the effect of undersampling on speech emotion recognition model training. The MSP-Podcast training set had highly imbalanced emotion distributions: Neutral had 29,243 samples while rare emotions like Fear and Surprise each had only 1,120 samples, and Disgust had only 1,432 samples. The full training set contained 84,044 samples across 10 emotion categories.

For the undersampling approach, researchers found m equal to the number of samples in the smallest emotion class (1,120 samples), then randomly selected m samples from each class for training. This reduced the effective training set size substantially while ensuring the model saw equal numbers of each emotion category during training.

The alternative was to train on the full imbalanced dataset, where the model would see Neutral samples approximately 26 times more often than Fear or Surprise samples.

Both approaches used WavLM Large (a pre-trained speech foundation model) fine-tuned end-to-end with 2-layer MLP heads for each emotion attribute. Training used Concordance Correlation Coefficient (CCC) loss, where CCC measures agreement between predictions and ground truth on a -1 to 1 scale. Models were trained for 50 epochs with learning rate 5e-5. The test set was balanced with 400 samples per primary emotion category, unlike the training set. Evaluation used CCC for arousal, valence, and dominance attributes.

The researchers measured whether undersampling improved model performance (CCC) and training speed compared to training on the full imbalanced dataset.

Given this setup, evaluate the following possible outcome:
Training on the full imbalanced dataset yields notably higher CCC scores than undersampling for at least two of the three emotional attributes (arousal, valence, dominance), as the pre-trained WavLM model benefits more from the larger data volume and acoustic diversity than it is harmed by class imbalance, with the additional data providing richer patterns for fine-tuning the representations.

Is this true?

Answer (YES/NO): NO